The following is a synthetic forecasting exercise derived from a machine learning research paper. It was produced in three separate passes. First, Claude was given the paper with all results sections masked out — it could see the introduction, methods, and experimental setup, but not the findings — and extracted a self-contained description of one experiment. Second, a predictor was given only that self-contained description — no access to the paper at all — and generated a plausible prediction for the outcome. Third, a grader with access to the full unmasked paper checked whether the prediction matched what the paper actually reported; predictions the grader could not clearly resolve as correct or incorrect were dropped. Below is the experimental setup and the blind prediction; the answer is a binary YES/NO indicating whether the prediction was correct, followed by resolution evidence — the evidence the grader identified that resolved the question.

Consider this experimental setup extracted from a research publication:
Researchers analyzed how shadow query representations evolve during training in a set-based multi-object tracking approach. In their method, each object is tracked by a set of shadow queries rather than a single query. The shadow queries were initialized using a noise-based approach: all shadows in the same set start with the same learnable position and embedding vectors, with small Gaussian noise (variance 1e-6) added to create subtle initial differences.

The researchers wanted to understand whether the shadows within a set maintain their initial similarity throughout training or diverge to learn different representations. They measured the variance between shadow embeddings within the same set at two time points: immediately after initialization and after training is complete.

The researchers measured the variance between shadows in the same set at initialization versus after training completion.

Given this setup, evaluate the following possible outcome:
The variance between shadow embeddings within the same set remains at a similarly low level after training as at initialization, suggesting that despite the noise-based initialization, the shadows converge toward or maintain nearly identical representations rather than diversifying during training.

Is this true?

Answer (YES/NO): NO